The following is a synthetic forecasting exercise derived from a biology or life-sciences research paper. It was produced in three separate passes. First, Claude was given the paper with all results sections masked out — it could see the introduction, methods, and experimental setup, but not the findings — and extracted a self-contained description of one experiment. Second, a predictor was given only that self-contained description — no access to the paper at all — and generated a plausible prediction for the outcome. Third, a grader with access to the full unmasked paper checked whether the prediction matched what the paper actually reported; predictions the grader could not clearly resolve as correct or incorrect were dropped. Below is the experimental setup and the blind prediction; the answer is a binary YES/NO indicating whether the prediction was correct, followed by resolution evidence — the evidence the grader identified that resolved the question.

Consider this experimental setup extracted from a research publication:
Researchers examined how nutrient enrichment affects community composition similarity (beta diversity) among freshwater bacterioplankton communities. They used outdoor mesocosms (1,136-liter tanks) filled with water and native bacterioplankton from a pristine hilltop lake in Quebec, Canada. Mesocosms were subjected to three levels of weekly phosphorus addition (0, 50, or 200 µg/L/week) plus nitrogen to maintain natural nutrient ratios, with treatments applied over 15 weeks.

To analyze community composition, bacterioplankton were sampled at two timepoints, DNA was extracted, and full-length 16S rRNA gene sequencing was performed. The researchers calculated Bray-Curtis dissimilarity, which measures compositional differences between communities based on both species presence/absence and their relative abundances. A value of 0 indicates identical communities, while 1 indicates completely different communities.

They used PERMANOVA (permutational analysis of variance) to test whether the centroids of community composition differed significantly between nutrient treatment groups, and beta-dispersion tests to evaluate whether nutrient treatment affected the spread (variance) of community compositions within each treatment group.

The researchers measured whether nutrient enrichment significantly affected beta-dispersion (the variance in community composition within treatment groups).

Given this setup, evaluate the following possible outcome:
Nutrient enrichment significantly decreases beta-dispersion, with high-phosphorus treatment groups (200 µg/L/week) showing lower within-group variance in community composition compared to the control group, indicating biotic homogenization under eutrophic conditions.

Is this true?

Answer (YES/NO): NO